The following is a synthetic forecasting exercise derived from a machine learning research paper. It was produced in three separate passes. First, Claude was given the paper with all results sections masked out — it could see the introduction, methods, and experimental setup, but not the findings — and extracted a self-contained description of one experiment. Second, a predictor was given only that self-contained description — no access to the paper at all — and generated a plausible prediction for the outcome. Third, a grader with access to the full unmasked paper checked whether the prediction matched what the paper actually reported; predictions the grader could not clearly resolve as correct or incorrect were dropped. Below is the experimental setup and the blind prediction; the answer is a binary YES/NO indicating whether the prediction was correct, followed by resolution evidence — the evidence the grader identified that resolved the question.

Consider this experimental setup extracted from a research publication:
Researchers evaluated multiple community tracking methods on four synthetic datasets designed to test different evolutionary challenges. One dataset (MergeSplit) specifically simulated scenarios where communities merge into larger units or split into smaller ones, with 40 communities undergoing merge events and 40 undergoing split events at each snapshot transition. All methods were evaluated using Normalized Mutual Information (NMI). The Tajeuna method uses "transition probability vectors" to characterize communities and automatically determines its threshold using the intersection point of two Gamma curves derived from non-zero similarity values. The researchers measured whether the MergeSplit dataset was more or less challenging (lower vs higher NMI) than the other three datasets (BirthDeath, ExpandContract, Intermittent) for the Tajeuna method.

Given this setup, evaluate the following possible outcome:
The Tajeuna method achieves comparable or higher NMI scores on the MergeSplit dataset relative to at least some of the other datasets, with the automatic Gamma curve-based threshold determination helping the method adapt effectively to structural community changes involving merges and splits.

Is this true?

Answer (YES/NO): NO